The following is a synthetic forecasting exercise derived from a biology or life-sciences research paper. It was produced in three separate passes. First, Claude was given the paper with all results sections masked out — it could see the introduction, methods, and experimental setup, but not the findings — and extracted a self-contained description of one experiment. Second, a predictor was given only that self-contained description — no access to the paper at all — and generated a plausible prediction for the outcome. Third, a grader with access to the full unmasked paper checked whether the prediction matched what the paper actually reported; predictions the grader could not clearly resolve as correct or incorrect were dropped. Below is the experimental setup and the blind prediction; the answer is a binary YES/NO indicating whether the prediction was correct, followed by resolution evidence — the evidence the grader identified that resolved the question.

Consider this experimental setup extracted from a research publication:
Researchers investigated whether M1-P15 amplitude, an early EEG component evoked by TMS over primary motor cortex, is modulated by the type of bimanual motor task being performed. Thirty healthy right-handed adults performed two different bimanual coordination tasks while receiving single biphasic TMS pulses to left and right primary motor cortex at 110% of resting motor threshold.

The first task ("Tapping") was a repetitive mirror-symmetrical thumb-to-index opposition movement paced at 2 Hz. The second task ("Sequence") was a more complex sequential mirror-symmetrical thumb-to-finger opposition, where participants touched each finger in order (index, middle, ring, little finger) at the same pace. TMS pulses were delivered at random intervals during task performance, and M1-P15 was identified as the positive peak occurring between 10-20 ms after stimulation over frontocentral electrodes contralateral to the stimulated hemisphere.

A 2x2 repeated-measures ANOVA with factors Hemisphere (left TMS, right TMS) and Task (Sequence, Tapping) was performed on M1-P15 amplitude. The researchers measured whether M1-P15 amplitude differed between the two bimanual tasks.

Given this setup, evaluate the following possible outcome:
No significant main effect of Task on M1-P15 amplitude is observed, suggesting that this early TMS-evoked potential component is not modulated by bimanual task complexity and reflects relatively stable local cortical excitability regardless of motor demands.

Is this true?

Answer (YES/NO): NO